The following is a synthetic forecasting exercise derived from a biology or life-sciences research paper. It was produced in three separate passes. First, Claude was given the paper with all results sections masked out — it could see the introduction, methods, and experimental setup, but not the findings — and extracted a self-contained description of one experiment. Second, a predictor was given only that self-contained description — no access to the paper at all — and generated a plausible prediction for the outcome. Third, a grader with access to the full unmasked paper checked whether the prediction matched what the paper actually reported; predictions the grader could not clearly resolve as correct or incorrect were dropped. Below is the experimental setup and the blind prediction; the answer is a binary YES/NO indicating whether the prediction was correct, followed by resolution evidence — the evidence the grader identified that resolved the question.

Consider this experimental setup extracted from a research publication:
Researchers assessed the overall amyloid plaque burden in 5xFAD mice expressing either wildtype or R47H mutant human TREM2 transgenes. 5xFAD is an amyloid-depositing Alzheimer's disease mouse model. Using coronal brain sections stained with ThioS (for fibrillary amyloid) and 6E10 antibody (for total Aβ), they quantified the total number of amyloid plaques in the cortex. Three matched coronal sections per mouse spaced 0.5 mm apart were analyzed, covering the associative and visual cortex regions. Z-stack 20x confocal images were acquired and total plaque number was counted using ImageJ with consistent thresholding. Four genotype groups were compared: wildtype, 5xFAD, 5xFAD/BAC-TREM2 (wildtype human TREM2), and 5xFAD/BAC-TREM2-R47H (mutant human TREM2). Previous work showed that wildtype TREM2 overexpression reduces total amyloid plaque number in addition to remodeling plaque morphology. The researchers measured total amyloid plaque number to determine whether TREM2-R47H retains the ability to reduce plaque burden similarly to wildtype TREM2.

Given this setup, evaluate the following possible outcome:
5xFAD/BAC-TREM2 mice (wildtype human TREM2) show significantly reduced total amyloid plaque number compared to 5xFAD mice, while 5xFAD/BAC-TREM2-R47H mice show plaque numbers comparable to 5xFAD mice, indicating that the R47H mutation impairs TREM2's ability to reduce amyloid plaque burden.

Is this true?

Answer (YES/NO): NO